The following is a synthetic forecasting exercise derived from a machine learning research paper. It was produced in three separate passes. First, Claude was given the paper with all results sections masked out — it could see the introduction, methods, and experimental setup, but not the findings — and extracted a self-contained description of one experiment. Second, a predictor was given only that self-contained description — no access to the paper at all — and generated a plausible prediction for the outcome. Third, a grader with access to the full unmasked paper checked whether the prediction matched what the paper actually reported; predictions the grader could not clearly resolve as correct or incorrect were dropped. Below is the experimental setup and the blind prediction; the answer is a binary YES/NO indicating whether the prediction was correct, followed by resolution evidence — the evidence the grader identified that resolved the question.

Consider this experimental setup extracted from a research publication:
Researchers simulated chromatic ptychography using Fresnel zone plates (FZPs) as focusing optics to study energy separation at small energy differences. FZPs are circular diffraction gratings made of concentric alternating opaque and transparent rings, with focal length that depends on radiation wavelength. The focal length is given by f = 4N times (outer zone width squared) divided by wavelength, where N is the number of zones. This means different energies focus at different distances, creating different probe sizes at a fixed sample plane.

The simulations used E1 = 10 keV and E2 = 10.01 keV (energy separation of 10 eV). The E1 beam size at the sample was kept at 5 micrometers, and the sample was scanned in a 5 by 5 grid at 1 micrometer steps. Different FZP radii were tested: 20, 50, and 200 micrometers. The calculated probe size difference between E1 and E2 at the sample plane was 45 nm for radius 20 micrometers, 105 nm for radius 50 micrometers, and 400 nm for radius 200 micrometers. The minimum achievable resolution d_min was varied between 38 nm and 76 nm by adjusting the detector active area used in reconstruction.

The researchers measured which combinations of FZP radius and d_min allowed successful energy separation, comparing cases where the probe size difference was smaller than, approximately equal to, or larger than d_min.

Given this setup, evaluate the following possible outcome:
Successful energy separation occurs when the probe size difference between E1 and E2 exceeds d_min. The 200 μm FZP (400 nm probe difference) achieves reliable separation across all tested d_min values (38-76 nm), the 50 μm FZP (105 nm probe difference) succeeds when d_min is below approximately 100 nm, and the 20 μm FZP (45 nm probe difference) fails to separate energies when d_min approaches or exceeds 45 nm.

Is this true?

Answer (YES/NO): YES